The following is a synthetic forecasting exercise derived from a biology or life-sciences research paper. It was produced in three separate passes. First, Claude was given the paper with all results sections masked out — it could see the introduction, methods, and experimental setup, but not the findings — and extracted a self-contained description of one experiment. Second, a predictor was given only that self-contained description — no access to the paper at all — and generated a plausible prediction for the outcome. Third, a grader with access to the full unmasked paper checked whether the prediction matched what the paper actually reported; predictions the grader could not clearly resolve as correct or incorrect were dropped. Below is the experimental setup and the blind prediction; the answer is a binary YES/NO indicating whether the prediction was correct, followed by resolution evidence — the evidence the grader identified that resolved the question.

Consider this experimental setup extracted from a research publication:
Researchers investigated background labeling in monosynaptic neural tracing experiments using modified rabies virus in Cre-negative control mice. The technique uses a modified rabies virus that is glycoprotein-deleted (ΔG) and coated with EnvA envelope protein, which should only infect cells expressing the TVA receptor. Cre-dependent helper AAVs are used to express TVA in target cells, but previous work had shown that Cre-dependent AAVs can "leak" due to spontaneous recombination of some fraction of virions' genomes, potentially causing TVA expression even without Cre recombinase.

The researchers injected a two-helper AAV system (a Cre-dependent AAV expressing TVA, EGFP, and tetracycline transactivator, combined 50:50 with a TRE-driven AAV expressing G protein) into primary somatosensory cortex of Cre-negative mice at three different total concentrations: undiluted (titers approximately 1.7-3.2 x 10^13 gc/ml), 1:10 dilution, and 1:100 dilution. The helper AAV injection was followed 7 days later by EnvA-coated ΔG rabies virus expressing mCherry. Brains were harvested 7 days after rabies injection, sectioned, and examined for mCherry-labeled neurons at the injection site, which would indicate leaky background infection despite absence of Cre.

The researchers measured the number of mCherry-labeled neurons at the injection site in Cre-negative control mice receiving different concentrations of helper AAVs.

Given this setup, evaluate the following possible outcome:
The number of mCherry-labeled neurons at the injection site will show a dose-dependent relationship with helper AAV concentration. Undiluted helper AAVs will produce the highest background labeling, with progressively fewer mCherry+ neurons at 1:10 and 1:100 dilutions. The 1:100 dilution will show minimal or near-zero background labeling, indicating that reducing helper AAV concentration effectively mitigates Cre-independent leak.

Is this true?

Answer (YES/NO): YES